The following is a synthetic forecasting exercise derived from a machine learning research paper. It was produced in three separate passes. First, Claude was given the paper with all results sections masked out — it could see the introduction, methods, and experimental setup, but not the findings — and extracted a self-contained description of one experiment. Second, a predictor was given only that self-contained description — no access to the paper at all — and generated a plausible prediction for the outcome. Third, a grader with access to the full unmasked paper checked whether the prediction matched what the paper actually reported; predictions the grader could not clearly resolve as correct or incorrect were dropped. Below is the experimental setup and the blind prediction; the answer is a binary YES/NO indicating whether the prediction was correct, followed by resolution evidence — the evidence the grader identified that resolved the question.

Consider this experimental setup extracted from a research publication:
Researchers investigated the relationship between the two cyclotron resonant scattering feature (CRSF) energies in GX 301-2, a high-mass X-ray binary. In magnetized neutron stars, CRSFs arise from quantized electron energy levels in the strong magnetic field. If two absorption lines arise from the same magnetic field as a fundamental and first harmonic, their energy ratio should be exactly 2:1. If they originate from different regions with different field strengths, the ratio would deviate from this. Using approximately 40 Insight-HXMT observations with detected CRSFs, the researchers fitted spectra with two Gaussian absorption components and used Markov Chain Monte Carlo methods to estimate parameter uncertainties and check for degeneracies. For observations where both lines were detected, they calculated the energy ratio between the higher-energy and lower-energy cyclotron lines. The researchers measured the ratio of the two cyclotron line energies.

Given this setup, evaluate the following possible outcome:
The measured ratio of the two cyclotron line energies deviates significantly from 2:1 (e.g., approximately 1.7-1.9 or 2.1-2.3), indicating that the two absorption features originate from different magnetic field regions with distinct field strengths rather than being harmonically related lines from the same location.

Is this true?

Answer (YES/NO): NO